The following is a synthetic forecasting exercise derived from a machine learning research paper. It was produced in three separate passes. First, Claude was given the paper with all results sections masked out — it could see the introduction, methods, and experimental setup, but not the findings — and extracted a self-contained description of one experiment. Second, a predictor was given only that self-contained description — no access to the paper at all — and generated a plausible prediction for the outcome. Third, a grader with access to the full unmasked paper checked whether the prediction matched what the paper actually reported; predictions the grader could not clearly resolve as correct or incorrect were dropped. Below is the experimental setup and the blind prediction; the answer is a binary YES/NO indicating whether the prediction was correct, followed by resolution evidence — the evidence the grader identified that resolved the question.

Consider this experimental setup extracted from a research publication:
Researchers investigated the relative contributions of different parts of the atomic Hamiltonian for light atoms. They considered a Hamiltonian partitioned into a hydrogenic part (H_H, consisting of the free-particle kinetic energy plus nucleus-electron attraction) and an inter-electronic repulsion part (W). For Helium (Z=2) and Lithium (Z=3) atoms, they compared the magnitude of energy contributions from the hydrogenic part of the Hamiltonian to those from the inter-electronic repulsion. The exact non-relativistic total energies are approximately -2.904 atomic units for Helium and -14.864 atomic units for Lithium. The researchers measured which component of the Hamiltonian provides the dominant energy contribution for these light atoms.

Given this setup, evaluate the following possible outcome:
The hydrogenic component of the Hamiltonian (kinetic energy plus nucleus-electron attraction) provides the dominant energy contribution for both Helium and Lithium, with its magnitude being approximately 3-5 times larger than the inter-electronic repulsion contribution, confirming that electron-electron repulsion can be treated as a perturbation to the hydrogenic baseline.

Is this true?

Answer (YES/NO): YES